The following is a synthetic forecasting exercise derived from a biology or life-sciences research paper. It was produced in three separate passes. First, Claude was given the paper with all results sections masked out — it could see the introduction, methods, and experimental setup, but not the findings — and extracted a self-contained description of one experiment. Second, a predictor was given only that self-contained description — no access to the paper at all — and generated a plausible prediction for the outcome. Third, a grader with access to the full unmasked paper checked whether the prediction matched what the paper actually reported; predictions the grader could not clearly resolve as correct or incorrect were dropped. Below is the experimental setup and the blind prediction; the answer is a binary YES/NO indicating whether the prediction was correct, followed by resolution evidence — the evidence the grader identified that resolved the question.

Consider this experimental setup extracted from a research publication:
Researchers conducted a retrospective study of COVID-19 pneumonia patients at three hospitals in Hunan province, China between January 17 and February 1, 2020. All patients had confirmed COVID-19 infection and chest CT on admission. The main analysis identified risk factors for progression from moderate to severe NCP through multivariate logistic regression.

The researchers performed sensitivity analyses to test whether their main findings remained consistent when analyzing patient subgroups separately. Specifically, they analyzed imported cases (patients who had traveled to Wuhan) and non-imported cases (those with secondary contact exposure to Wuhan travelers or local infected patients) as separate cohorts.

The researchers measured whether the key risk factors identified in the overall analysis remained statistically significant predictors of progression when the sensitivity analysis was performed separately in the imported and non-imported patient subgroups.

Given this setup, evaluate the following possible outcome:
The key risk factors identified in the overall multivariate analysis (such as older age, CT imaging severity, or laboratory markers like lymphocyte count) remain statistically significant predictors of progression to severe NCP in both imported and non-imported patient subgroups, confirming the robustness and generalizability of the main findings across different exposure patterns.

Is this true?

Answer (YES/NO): NO